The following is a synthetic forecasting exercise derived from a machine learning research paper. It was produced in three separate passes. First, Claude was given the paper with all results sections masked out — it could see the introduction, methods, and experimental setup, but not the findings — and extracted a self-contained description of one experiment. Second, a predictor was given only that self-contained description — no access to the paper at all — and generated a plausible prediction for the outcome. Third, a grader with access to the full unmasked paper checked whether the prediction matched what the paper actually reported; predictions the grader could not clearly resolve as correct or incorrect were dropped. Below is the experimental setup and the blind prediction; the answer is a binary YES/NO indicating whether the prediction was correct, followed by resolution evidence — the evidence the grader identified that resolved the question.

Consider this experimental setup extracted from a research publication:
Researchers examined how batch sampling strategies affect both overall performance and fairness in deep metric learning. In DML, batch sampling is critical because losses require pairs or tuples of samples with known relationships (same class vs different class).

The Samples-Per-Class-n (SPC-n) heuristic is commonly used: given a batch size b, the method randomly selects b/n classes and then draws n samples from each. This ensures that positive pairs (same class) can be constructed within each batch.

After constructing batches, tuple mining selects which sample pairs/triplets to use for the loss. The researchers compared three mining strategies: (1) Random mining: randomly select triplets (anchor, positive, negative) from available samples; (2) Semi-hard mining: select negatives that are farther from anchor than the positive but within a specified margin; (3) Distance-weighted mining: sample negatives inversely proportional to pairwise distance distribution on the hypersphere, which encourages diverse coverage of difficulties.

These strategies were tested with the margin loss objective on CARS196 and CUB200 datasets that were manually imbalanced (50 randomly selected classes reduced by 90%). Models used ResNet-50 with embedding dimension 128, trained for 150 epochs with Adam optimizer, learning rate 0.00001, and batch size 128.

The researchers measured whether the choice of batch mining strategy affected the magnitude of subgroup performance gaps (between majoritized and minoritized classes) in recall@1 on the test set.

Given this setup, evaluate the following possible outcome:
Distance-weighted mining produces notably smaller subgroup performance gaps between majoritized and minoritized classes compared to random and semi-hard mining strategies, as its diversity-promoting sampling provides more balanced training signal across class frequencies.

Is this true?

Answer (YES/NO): NO